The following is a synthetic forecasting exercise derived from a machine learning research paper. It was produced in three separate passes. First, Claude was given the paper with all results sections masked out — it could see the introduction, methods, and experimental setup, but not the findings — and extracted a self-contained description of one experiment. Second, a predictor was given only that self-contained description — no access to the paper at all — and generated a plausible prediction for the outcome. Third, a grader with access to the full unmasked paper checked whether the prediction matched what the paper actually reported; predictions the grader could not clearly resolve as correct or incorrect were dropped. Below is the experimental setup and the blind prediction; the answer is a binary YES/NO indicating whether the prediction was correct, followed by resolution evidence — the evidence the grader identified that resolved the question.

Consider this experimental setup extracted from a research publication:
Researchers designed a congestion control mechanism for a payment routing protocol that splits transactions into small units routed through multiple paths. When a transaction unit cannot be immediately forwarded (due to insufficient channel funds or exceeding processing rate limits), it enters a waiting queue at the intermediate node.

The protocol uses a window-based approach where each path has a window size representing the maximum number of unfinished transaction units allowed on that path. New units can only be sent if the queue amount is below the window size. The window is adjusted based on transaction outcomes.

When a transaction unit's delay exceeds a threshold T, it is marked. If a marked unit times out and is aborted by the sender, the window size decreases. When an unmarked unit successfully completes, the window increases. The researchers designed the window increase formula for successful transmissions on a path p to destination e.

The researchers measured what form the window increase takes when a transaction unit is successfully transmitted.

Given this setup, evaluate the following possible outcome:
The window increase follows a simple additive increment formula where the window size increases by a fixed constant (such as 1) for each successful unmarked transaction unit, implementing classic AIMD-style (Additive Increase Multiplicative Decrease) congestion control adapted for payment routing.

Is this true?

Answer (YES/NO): NO